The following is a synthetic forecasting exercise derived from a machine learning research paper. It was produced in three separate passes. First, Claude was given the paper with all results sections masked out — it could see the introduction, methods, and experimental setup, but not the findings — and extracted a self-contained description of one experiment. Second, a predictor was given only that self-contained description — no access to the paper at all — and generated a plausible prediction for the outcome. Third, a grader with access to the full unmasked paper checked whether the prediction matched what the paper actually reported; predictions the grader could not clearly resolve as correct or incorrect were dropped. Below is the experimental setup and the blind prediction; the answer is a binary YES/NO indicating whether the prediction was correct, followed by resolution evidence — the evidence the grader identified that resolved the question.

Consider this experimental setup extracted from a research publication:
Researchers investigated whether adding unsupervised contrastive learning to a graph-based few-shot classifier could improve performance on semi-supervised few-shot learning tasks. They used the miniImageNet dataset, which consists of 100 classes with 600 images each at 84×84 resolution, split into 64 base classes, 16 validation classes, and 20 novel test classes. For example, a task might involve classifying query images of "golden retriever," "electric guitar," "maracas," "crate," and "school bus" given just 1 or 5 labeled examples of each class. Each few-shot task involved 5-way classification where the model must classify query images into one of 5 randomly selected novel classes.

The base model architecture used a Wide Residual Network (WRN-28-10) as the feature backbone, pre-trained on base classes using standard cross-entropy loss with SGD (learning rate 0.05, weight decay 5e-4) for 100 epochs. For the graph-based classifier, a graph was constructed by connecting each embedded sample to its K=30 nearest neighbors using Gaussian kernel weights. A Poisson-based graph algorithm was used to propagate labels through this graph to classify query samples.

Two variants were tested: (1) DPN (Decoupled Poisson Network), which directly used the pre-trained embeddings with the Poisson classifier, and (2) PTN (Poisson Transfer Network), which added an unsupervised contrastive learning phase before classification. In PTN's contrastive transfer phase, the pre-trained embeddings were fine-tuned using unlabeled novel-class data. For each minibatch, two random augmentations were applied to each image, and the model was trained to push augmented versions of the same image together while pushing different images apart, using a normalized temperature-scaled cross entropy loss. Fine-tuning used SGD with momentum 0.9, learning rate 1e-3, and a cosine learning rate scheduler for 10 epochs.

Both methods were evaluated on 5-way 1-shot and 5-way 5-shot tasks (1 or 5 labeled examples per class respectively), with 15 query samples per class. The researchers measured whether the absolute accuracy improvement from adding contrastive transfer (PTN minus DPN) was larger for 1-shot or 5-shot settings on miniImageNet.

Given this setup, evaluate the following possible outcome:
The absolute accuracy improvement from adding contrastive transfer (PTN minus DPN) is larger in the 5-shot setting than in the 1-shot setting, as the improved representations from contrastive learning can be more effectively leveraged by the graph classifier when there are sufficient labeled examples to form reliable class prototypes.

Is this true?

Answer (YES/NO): NO